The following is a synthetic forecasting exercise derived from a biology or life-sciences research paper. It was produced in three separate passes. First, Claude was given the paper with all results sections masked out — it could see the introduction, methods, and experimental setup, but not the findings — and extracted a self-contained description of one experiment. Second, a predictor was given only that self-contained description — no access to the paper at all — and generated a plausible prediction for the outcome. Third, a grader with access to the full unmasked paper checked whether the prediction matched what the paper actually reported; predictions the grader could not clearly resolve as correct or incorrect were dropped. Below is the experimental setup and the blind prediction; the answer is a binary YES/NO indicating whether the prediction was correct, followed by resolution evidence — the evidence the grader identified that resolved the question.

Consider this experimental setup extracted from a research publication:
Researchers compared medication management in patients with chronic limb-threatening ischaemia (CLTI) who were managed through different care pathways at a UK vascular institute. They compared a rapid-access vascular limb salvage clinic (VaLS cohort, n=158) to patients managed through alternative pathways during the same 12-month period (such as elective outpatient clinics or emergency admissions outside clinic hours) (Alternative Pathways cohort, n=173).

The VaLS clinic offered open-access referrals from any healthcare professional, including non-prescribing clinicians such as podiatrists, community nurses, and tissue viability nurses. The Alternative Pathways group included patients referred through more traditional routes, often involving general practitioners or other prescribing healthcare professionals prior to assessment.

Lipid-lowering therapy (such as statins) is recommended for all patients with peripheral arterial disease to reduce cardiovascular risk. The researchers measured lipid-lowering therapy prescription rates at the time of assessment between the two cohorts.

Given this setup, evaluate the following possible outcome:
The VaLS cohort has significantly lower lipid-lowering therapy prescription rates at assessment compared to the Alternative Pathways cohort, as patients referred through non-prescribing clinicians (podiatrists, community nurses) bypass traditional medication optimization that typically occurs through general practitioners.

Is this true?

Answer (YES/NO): YES